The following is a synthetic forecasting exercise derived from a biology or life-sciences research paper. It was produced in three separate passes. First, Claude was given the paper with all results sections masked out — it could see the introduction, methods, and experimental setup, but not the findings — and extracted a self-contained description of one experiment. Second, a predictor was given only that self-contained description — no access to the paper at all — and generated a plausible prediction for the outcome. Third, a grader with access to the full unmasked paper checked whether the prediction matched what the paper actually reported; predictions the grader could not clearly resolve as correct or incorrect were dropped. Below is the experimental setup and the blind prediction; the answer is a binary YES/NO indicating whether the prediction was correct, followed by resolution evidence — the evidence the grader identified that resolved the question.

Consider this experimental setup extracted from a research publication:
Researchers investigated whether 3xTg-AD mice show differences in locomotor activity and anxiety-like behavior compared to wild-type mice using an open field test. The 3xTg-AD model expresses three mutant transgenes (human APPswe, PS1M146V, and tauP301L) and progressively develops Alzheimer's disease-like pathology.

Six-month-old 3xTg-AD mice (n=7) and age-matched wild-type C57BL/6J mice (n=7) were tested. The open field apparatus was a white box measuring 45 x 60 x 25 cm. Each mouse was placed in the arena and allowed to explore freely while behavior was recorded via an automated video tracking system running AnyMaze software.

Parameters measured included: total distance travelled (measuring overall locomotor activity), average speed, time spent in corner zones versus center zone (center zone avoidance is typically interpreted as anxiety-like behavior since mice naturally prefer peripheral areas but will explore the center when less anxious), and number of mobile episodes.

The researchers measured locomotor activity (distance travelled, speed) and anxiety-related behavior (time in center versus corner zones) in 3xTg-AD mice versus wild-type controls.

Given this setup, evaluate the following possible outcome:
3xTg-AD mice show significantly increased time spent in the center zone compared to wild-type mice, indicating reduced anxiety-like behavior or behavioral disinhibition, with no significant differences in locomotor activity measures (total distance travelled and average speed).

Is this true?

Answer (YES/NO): NO